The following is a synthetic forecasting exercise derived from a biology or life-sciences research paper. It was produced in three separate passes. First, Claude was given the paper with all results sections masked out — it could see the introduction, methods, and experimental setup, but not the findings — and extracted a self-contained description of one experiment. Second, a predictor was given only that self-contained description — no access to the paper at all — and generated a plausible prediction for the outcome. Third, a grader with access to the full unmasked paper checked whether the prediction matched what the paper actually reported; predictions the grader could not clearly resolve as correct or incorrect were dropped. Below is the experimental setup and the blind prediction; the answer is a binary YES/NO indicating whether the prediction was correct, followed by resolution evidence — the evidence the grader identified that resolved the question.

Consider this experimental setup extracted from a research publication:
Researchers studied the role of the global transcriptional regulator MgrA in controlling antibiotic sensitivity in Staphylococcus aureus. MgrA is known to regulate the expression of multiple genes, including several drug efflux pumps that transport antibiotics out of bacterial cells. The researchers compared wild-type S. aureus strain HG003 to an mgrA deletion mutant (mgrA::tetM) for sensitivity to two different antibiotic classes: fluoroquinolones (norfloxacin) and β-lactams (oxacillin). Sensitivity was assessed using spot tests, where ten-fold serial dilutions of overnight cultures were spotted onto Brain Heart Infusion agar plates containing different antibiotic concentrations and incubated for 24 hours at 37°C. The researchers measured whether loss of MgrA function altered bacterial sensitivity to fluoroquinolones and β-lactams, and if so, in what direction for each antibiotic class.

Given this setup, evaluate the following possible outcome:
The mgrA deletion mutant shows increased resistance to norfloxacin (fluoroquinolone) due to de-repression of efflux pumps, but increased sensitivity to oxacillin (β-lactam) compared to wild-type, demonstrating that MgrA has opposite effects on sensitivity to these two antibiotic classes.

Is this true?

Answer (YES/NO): YES